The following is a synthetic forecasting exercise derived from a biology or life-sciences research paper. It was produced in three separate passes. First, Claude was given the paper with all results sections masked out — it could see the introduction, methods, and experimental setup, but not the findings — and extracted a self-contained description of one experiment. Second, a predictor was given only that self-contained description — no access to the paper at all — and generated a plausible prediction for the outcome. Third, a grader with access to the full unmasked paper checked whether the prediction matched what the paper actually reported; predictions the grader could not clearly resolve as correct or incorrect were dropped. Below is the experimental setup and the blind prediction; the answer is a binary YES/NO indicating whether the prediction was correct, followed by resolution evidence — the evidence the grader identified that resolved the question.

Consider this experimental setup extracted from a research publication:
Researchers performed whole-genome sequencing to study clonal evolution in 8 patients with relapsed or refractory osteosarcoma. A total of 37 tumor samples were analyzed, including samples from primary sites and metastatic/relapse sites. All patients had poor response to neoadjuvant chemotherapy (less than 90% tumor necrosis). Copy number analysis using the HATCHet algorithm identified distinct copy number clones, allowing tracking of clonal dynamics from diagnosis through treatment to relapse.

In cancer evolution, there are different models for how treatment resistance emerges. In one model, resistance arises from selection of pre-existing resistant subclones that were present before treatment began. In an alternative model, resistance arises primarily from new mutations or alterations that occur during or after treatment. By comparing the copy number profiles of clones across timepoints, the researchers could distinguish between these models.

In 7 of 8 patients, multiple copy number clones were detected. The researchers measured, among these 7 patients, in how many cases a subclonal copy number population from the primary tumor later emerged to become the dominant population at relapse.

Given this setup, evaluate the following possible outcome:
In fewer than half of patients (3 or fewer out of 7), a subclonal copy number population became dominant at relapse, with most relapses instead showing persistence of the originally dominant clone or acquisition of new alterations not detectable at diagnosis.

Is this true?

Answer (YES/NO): NO